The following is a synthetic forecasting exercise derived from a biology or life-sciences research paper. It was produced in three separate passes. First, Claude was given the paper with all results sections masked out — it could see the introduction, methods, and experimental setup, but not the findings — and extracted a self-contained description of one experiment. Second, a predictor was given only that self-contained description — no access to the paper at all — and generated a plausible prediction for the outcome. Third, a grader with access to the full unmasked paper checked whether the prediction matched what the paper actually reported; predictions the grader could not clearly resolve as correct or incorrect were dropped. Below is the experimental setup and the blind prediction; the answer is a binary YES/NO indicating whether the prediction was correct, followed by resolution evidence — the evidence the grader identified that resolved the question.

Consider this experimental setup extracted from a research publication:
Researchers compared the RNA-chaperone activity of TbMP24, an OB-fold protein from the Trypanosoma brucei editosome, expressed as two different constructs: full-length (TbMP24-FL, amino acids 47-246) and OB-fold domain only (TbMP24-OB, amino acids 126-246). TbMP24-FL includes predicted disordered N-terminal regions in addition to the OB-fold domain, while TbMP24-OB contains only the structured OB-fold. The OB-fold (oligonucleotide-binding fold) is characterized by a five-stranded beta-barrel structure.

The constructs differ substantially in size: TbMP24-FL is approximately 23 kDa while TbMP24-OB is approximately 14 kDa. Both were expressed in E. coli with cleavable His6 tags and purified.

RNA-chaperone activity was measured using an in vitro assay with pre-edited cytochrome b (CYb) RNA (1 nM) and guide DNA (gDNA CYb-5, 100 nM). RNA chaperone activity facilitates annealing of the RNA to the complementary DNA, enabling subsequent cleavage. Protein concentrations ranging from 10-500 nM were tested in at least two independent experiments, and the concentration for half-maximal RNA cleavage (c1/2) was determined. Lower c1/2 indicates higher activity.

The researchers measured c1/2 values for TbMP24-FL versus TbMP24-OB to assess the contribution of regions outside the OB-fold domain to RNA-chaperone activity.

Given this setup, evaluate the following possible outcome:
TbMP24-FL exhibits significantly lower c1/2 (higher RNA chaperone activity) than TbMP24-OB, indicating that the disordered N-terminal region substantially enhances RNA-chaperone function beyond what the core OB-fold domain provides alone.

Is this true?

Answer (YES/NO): YES